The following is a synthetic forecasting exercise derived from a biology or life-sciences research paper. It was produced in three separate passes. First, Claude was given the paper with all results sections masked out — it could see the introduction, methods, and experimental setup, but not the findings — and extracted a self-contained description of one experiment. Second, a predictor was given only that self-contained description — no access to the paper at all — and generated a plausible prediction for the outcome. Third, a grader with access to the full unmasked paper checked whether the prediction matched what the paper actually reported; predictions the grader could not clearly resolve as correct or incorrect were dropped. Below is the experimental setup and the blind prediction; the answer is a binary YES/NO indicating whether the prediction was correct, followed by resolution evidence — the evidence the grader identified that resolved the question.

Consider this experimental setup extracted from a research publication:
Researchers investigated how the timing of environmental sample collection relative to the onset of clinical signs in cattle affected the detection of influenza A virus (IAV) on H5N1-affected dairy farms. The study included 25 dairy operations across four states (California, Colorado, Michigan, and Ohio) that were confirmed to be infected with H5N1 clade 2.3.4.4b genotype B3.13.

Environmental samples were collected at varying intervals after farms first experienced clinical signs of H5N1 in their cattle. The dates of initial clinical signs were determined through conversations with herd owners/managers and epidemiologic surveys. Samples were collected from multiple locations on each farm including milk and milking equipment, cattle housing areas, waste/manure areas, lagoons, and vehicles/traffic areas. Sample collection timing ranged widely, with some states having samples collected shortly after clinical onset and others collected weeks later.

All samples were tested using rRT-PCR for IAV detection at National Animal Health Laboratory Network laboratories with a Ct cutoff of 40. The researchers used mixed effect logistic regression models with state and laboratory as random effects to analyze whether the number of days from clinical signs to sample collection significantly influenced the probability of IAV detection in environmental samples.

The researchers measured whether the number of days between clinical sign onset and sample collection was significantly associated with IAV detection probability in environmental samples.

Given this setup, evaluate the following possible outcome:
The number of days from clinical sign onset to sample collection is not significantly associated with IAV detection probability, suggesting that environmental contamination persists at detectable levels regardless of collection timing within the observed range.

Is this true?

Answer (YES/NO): NO